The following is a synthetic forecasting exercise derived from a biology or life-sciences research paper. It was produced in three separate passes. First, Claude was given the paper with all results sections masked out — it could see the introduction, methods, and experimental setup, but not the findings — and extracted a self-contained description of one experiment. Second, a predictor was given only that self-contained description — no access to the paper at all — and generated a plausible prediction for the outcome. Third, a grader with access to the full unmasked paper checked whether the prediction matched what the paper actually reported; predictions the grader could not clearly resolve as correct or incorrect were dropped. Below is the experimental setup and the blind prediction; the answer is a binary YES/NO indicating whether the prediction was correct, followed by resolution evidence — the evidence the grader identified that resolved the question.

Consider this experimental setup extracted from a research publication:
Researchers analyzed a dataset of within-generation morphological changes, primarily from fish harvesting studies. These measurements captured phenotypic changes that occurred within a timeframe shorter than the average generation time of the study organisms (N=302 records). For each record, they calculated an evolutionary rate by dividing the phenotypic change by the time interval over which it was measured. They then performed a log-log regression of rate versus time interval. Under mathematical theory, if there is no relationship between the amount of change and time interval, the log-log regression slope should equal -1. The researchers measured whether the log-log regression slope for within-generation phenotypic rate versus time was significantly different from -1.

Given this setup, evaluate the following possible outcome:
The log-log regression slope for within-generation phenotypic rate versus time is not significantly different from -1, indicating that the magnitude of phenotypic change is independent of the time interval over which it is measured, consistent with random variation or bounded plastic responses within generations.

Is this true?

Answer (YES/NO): YES